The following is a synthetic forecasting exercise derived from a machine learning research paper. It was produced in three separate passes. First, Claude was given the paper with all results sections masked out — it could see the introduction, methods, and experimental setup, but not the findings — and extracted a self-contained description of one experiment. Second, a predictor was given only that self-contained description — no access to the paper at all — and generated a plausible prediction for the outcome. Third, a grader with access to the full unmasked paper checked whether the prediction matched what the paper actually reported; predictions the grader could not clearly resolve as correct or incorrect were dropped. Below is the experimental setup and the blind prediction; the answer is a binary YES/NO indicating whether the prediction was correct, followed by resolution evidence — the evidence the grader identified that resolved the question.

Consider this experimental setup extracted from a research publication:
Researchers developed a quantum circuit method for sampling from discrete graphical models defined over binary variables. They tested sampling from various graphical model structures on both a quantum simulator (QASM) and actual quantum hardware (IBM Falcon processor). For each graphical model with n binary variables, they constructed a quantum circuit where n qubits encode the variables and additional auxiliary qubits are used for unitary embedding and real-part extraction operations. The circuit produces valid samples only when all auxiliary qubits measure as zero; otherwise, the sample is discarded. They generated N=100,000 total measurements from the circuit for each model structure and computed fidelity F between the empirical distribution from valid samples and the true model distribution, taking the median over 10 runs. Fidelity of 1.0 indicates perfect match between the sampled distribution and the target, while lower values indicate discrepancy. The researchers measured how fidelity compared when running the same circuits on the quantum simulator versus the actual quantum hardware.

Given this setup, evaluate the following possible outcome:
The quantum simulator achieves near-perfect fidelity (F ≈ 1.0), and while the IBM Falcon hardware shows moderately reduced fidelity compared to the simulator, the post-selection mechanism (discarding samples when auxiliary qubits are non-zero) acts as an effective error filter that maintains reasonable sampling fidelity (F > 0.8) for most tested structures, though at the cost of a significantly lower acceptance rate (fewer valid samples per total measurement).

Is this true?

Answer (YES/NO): NO